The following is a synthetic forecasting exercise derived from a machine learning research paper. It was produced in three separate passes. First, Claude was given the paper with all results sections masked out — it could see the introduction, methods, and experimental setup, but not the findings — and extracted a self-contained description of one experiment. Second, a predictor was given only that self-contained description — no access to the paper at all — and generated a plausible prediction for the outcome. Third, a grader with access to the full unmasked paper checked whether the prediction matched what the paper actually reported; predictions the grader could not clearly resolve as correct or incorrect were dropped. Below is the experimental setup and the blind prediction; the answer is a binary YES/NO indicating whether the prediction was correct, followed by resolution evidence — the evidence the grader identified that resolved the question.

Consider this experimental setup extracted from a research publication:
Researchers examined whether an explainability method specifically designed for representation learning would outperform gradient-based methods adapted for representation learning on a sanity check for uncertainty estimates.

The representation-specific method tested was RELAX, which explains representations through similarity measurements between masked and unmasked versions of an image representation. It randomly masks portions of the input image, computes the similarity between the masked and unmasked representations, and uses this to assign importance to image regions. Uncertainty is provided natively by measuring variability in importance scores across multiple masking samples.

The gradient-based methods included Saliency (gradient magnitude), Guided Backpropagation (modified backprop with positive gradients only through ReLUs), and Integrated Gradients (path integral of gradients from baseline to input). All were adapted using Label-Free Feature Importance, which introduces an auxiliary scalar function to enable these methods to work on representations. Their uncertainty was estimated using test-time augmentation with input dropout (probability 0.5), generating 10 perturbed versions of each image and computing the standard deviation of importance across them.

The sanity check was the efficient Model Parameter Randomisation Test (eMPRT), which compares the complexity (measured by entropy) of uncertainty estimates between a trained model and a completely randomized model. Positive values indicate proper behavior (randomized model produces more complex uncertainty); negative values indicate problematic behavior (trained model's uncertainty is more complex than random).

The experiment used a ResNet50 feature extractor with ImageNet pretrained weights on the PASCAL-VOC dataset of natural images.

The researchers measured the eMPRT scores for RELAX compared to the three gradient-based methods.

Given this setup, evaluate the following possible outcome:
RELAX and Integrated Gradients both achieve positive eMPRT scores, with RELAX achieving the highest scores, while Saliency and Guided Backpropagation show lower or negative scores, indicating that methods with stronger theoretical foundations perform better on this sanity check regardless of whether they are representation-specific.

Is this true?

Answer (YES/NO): NO